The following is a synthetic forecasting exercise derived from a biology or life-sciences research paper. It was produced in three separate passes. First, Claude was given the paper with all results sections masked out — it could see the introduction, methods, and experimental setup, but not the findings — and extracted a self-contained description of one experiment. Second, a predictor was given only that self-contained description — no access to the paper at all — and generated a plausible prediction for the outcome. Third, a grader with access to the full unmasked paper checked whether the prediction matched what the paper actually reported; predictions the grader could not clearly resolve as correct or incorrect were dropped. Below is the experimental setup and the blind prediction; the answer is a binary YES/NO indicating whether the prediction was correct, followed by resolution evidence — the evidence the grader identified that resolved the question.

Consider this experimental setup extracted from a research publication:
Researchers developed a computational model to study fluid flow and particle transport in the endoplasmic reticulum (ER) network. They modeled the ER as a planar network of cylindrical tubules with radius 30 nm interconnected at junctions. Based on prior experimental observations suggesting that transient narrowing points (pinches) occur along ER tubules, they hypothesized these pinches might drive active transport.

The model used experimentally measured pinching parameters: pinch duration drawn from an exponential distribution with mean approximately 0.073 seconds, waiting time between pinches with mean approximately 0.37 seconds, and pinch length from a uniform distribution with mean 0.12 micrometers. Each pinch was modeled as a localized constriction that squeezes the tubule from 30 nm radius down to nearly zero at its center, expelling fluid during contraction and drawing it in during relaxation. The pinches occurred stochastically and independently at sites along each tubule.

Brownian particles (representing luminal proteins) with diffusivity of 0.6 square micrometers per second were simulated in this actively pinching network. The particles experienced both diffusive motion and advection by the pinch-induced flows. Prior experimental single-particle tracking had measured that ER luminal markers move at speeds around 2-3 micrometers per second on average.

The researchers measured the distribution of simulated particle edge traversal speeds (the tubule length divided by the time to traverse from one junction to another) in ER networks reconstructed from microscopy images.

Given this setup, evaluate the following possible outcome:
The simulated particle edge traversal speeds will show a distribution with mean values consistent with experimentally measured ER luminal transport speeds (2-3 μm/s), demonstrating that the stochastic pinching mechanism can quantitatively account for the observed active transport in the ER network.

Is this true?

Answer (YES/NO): NO